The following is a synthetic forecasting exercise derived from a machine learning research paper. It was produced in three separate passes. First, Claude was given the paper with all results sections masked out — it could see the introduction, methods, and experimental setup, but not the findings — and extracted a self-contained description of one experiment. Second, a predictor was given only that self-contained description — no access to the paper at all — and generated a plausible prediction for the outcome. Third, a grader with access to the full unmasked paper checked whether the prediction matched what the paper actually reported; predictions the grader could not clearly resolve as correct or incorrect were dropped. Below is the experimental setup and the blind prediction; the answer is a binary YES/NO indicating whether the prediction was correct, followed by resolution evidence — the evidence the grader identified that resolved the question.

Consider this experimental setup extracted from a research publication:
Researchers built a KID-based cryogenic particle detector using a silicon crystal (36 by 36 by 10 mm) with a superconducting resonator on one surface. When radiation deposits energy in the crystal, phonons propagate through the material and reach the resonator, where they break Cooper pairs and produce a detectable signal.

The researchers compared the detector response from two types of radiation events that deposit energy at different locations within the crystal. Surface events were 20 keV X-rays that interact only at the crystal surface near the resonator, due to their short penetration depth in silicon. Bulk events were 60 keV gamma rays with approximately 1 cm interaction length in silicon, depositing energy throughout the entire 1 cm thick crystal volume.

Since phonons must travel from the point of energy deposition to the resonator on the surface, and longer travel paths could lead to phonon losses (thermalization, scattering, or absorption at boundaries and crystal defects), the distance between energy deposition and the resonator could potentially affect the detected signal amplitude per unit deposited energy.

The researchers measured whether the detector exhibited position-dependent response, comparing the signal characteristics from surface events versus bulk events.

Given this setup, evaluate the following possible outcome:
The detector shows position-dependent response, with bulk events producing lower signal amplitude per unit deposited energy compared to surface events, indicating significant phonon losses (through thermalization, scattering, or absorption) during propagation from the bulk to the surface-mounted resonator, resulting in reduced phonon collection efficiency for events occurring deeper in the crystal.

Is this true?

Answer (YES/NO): NO